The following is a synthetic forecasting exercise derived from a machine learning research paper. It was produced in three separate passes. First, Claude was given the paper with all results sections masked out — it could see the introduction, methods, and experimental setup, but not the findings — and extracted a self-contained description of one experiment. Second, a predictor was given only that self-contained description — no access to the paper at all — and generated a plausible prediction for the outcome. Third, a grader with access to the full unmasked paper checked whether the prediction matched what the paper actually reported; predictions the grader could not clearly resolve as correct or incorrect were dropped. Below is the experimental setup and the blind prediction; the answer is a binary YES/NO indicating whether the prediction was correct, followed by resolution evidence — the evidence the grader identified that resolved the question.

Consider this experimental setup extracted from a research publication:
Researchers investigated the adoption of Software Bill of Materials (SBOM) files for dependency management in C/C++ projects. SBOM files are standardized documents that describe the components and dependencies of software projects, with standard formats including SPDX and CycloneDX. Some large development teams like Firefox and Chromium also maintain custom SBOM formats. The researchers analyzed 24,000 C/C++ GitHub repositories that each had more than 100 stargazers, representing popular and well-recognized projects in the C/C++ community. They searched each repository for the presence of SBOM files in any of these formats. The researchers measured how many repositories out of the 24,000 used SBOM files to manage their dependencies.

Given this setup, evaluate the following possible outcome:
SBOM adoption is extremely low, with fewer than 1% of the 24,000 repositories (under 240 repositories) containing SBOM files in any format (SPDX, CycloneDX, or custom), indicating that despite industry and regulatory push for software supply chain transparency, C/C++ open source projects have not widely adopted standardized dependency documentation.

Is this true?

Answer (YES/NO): YES